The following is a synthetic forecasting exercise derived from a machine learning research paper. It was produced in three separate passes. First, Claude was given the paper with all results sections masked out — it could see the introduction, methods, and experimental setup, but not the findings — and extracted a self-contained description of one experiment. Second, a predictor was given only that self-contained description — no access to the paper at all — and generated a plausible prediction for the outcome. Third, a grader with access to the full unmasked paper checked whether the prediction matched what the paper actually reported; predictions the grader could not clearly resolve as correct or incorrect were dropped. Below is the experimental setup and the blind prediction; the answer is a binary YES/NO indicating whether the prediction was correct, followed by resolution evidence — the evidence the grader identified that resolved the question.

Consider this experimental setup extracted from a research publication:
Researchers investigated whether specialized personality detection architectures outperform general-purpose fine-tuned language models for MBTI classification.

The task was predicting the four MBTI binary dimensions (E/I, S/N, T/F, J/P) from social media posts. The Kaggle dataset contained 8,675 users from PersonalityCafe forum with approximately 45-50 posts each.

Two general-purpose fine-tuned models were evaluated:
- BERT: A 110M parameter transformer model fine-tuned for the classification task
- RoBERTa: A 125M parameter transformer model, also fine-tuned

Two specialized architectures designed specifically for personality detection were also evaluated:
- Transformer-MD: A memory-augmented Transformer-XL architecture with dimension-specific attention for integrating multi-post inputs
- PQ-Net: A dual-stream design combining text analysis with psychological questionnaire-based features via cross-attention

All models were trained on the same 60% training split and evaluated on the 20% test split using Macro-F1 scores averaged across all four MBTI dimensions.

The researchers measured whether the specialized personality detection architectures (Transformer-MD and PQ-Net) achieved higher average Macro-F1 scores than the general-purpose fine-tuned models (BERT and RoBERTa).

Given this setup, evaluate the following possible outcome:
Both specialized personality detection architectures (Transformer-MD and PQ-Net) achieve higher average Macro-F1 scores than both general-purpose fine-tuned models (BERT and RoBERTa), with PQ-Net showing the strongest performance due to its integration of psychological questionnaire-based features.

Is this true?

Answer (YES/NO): YES